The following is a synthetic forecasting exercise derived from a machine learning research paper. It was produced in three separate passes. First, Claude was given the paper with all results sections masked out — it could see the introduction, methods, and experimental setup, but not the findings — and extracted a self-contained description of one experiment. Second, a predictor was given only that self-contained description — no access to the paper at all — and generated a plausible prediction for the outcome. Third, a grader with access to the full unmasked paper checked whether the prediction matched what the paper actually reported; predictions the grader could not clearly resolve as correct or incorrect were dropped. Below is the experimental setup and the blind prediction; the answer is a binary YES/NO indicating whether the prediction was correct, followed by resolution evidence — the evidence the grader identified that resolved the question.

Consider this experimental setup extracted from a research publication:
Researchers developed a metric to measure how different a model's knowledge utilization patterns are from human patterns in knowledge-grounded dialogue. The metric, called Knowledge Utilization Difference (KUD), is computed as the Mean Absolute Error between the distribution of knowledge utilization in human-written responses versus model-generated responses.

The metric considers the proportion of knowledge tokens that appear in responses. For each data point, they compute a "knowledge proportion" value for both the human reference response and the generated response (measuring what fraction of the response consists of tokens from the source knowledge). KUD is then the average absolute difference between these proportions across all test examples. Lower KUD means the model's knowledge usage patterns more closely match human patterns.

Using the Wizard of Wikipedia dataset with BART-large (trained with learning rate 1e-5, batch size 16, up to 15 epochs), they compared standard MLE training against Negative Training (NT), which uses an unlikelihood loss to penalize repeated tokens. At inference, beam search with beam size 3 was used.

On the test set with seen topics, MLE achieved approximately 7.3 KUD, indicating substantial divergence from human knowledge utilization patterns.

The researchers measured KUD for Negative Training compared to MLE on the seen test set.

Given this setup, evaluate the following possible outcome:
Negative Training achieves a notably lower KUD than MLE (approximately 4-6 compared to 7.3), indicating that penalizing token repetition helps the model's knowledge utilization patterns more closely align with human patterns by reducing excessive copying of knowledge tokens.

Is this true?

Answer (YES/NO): YES